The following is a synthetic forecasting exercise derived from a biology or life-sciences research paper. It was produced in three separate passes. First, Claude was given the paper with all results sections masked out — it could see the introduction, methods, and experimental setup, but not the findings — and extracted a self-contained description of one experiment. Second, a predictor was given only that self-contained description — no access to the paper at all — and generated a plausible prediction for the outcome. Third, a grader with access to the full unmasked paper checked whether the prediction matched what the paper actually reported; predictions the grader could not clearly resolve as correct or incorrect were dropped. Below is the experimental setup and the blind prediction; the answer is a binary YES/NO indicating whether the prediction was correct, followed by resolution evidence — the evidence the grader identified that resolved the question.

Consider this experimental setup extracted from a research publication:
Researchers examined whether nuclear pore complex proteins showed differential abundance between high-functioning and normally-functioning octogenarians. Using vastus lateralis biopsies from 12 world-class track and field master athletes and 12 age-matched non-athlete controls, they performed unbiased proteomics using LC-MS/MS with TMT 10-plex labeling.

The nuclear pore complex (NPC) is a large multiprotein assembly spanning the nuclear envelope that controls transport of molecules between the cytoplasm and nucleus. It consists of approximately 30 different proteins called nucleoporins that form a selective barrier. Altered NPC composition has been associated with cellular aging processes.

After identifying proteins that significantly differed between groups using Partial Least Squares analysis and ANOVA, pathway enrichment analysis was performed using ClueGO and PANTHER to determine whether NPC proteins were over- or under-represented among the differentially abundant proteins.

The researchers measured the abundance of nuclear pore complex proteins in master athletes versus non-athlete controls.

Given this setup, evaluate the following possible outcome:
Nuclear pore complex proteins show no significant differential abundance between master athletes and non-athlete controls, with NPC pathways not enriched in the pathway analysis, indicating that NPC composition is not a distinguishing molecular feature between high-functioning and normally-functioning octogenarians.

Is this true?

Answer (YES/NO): NO